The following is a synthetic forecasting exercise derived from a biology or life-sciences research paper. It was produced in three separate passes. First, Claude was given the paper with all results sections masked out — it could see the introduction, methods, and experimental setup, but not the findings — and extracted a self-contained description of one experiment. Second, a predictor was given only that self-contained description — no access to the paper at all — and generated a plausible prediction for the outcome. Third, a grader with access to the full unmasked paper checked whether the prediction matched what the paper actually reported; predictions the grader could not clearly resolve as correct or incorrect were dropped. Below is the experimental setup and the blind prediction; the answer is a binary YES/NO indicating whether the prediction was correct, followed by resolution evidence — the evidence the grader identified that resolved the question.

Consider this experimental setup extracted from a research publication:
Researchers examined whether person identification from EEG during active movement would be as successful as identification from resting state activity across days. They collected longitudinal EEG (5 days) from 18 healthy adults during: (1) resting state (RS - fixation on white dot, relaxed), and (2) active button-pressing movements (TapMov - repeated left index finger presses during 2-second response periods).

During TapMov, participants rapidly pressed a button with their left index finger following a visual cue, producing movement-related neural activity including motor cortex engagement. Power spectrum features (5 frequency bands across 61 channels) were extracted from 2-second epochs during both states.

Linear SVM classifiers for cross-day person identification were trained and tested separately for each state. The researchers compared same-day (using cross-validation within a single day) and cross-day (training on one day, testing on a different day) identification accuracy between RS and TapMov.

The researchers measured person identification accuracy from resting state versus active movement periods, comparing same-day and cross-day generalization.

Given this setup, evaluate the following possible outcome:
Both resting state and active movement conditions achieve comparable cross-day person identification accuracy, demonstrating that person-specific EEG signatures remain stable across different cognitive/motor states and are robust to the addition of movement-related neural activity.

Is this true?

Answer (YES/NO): YES